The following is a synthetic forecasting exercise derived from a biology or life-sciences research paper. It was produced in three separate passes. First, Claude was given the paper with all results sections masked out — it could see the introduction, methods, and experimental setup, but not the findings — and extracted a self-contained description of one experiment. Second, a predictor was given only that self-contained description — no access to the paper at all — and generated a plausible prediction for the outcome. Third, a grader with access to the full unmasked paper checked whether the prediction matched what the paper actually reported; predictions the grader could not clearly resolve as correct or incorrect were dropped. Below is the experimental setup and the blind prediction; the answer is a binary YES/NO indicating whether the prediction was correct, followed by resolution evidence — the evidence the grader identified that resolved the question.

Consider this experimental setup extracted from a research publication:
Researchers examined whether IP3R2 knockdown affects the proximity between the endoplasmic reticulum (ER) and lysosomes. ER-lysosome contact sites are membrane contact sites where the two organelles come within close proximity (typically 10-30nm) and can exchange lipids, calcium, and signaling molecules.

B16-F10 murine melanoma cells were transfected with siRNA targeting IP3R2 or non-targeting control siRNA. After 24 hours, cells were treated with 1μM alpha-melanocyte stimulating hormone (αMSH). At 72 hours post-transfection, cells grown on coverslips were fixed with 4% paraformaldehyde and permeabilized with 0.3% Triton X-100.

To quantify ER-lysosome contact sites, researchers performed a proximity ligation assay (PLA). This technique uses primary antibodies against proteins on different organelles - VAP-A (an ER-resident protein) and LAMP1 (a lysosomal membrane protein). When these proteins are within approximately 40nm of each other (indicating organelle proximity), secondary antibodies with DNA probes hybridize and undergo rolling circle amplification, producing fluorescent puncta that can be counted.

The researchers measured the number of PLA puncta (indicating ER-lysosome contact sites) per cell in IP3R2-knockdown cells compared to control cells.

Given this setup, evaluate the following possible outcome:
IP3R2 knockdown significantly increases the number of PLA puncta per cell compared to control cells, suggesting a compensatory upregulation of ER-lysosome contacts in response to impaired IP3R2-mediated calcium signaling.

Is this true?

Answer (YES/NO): YES